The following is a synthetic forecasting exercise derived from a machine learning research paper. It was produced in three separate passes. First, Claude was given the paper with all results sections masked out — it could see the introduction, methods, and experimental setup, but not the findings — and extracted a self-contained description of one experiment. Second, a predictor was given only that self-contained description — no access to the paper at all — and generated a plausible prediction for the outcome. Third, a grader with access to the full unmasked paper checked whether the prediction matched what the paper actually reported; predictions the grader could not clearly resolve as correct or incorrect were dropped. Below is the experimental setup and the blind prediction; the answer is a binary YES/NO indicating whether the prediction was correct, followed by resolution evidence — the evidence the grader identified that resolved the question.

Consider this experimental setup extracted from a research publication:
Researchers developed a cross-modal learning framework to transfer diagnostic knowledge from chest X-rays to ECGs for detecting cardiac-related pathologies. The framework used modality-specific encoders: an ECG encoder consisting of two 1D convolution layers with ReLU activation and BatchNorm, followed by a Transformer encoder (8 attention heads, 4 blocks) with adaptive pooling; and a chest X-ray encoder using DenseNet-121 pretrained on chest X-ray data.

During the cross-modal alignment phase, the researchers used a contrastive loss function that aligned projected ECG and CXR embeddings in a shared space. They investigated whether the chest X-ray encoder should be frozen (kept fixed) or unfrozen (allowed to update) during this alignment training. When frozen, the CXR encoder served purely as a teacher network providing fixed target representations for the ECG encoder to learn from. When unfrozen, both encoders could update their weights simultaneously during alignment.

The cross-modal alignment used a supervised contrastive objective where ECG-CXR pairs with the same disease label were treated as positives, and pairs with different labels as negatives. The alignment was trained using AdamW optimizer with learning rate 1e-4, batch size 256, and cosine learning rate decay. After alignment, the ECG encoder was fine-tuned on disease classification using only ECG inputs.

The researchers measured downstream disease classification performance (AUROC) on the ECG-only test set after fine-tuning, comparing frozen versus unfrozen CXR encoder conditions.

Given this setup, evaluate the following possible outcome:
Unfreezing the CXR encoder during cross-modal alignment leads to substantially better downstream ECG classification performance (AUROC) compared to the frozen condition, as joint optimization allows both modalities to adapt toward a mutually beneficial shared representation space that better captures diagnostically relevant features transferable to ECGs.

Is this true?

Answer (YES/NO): NO